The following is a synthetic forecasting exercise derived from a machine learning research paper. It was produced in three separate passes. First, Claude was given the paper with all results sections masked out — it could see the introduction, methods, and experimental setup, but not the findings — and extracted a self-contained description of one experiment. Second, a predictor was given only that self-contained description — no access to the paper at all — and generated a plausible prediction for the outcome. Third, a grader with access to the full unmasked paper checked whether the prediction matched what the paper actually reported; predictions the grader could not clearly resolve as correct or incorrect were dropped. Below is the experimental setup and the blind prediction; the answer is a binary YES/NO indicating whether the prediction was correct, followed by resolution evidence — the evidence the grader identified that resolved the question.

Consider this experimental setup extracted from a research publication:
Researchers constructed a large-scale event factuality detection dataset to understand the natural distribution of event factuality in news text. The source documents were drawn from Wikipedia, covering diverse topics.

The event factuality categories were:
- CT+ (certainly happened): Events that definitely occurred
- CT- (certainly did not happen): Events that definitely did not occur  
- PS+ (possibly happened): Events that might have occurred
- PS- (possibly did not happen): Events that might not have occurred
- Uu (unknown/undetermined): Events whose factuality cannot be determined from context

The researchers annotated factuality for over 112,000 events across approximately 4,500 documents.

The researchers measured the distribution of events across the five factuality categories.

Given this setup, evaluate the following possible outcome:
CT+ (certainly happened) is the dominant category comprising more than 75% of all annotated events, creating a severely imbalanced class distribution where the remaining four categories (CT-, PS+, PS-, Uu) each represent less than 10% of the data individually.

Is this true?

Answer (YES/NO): YES